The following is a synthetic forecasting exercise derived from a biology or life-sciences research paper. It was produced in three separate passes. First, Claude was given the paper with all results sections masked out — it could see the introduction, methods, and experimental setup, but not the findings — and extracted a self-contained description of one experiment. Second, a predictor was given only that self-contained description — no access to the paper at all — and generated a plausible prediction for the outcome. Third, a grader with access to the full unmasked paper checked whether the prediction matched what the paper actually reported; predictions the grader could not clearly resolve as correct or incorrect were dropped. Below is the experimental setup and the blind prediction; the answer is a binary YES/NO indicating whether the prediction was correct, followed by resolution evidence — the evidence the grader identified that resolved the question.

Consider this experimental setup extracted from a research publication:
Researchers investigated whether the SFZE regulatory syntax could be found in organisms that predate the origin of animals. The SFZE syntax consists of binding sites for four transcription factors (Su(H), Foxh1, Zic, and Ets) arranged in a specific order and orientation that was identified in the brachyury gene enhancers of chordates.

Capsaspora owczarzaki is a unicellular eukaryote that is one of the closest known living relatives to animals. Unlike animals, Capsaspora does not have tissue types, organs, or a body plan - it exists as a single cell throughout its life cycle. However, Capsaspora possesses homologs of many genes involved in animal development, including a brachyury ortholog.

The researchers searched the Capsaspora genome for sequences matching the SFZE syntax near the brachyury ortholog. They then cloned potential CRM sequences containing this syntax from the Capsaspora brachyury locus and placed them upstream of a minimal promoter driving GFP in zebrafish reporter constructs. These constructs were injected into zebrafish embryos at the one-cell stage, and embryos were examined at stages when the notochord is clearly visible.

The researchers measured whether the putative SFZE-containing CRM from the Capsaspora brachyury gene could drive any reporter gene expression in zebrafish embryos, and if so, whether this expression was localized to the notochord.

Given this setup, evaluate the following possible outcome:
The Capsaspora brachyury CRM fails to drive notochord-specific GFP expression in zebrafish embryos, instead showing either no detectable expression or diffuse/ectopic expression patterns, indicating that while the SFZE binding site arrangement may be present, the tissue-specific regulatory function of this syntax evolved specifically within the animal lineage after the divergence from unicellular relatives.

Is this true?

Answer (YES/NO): NO